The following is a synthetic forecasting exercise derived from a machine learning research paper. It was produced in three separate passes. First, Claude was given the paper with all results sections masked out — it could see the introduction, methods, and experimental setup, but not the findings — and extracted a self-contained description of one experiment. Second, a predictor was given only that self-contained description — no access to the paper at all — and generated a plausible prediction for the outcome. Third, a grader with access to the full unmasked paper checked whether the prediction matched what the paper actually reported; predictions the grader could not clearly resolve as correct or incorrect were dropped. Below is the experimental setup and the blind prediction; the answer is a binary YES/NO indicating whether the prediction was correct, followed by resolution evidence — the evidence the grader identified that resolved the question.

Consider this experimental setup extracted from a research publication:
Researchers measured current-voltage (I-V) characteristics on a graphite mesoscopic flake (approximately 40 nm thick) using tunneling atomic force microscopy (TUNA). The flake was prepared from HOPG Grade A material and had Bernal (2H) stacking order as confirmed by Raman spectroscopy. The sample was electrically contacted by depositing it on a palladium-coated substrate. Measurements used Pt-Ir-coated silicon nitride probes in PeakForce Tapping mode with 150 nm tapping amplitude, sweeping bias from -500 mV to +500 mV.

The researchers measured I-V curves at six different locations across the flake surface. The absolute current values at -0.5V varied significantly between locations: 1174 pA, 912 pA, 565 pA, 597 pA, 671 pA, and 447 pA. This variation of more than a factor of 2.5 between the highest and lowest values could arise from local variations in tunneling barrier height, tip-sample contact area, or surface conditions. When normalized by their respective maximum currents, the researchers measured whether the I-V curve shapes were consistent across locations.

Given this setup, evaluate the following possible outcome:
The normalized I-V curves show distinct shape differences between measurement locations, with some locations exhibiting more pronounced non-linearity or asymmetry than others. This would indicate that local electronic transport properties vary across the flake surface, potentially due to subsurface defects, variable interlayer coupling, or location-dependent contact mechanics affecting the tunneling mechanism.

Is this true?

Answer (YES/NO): NO